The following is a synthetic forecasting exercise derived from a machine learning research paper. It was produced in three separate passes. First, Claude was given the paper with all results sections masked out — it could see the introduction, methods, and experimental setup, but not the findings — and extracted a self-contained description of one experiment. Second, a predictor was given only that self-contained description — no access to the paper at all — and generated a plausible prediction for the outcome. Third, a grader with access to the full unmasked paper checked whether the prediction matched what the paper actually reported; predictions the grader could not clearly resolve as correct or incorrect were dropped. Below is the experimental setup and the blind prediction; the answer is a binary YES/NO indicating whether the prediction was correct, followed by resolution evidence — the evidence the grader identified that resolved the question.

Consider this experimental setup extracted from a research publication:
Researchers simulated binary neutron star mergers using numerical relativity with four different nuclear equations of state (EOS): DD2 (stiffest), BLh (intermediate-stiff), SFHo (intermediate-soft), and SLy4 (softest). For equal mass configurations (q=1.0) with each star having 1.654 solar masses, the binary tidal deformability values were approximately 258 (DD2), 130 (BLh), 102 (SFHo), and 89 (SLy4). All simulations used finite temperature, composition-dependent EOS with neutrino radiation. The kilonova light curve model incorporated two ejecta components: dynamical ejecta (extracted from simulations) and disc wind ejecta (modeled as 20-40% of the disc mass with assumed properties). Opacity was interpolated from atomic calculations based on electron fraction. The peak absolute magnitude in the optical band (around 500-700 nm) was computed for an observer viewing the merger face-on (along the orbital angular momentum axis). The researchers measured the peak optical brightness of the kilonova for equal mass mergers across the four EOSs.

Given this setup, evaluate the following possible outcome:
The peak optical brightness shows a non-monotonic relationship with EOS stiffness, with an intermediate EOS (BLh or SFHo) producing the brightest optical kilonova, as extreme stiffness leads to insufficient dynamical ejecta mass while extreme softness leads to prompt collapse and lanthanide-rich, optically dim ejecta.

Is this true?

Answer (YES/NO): NO